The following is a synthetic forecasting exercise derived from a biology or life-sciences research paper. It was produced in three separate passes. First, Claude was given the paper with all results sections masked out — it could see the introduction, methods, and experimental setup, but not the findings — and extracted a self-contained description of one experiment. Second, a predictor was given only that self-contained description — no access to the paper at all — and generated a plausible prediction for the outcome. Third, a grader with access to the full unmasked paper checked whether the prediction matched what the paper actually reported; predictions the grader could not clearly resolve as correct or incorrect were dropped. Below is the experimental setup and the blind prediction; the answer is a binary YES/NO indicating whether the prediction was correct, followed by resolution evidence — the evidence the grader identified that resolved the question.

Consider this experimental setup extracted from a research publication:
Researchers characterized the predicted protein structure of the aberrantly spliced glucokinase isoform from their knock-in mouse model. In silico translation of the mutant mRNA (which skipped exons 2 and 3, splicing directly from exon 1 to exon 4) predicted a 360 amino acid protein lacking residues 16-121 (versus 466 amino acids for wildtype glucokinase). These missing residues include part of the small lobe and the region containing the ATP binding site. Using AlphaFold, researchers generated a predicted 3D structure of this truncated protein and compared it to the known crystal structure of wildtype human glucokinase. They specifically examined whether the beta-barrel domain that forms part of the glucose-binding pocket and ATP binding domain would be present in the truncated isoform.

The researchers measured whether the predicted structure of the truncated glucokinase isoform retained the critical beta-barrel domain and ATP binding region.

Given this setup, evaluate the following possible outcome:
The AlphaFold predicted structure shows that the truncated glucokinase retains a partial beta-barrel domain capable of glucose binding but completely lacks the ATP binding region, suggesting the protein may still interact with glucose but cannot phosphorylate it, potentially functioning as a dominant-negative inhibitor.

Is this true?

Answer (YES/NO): NO